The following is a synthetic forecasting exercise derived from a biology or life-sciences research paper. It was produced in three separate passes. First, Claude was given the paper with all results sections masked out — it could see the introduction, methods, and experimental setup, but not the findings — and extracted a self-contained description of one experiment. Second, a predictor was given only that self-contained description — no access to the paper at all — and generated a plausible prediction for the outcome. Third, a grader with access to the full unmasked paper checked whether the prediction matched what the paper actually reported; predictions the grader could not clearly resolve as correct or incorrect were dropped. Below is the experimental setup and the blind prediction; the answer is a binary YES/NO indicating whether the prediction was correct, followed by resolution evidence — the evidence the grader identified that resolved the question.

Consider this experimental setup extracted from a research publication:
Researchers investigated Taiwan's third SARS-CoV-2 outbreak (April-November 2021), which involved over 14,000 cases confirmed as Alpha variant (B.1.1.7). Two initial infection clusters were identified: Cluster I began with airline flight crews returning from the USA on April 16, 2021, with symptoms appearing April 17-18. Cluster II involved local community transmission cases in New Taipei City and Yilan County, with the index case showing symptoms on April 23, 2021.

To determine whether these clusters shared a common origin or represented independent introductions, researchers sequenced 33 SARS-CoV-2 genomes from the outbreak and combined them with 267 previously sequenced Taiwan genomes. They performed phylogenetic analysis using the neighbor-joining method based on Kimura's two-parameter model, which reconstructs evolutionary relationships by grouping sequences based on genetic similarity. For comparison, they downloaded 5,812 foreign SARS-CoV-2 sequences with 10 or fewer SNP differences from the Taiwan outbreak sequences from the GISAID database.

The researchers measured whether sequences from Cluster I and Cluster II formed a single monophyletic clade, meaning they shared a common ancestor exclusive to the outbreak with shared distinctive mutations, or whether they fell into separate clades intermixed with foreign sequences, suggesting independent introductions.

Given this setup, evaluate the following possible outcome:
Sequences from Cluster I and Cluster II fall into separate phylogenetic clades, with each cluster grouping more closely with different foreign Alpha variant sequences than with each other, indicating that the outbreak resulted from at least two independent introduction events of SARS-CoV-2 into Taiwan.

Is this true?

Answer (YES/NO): NO